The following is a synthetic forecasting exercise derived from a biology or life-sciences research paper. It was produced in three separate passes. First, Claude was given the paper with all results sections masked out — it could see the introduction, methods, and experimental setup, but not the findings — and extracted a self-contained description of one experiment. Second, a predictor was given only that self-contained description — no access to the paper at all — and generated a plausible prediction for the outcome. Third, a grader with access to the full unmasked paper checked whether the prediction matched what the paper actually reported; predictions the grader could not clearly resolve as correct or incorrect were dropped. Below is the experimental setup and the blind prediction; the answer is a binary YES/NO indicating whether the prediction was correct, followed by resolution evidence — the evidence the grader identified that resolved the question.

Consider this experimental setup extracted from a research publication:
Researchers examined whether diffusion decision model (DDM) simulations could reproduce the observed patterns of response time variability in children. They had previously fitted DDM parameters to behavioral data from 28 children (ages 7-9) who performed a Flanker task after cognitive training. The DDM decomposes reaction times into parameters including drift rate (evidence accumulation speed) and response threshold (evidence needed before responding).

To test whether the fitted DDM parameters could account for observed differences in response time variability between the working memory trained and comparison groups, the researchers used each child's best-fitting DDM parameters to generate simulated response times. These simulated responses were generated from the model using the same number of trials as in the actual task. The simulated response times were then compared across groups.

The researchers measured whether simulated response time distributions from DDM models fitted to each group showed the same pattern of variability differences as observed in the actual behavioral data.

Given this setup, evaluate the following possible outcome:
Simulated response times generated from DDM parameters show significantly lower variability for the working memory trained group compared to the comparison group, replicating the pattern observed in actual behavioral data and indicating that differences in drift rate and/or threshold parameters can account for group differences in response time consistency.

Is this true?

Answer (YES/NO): YES